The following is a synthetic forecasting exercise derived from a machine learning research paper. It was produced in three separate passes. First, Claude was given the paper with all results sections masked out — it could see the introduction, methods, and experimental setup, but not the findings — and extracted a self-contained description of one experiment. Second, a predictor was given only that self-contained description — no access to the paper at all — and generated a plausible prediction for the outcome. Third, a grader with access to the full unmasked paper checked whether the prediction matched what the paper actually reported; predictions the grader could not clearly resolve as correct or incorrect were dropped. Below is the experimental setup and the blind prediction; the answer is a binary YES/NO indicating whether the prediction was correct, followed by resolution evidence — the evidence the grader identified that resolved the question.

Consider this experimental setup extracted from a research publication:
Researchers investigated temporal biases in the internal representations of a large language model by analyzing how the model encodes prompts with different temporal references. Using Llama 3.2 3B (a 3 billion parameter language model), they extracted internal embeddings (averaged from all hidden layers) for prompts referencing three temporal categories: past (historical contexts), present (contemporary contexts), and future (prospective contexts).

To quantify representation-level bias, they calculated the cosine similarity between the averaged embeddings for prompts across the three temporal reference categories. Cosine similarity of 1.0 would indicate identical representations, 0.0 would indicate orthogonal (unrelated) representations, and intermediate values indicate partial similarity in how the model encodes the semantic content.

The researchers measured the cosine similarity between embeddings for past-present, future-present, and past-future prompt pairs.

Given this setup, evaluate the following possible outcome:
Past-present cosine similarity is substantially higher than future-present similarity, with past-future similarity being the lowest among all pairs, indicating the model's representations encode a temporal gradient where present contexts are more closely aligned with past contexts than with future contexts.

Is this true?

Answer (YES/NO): NO